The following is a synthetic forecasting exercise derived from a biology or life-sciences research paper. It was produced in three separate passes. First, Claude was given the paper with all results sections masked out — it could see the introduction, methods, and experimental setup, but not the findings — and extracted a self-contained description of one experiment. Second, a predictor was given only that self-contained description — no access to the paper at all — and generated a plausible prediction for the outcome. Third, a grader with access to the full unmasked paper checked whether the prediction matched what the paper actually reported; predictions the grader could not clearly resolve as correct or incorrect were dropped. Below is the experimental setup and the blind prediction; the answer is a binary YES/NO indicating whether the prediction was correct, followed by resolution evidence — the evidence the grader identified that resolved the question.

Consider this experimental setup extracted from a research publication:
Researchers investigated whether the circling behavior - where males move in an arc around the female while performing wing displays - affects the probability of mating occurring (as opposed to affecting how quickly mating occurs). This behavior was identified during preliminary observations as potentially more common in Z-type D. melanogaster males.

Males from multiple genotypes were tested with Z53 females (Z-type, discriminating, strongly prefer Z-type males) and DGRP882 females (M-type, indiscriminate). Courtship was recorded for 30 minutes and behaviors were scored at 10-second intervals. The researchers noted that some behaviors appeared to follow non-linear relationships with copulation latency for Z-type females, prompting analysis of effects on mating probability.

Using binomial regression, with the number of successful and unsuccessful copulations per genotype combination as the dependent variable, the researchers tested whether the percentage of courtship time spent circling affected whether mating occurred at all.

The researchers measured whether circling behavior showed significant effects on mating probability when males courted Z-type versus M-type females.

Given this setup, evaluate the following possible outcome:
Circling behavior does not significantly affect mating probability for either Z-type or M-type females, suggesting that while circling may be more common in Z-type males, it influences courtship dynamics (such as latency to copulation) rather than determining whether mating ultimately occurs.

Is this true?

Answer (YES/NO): YES